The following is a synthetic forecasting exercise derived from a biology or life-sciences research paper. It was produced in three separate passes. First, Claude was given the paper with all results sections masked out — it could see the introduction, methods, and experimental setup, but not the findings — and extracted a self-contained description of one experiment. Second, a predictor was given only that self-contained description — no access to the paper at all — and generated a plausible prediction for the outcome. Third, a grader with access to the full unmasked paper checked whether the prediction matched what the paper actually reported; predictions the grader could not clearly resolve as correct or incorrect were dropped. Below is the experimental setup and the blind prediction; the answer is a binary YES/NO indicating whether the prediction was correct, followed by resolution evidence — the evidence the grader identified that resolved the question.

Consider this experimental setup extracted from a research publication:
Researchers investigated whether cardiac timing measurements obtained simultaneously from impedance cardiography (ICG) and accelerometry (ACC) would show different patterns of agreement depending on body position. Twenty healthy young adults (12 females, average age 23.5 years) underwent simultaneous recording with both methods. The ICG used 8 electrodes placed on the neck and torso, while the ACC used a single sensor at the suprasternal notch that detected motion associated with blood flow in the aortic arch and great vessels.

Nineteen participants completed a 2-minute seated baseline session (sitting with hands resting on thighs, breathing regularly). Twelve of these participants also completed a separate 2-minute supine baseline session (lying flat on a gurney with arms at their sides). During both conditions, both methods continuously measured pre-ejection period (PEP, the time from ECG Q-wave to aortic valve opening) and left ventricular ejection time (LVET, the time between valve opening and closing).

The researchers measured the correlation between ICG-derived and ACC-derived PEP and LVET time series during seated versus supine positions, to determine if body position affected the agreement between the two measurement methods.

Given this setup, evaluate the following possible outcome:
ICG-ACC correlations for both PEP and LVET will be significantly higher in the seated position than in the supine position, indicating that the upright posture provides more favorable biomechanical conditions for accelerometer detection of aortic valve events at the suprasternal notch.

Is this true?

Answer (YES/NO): NO